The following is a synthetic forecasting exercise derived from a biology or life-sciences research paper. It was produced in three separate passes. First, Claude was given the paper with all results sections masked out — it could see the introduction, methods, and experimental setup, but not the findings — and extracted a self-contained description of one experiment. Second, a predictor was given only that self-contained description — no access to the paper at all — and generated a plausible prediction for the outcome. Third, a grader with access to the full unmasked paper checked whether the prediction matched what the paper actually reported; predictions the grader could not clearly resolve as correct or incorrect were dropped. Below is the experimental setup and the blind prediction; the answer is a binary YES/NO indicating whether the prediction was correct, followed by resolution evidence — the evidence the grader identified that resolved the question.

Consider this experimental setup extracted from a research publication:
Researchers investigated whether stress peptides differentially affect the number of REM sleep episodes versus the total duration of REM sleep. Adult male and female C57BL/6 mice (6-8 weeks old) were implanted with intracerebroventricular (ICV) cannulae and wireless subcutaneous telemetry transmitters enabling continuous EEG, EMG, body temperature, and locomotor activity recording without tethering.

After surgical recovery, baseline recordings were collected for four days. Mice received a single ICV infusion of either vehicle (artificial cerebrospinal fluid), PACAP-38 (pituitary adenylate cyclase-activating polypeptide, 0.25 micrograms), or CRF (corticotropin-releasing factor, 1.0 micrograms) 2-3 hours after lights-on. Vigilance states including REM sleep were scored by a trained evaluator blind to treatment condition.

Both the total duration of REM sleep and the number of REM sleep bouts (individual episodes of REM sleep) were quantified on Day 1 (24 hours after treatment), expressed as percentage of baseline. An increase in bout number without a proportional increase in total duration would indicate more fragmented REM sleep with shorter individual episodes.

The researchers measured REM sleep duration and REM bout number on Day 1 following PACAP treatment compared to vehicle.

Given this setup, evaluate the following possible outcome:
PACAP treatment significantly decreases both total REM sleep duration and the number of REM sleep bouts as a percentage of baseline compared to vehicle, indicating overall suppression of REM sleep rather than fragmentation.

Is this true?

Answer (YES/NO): NO